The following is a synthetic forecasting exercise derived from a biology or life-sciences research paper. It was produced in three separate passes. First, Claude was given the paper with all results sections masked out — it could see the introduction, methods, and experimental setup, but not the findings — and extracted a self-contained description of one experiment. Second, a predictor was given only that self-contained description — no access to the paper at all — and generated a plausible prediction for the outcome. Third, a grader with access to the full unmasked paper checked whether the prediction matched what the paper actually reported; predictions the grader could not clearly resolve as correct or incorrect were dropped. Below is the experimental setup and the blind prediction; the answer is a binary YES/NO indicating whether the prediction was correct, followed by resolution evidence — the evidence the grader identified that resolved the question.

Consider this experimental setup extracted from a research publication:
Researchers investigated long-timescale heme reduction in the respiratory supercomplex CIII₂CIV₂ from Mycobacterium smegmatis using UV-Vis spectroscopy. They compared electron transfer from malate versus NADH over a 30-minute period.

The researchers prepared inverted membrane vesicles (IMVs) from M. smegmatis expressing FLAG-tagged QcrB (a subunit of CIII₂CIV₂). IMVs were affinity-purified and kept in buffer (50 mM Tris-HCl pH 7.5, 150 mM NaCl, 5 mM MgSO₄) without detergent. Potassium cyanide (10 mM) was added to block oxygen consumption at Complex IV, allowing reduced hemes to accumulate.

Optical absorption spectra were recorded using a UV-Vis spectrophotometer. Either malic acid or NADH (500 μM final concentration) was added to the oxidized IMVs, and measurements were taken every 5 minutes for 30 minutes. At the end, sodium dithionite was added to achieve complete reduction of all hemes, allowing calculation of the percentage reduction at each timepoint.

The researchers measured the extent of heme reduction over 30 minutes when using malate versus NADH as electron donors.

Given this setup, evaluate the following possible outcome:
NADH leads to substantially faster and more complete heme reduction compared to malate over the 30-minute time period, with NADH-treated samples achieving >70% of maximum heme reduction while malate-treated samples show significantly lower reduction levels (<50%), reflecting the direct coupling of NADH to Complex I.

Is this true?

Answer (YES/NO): NO